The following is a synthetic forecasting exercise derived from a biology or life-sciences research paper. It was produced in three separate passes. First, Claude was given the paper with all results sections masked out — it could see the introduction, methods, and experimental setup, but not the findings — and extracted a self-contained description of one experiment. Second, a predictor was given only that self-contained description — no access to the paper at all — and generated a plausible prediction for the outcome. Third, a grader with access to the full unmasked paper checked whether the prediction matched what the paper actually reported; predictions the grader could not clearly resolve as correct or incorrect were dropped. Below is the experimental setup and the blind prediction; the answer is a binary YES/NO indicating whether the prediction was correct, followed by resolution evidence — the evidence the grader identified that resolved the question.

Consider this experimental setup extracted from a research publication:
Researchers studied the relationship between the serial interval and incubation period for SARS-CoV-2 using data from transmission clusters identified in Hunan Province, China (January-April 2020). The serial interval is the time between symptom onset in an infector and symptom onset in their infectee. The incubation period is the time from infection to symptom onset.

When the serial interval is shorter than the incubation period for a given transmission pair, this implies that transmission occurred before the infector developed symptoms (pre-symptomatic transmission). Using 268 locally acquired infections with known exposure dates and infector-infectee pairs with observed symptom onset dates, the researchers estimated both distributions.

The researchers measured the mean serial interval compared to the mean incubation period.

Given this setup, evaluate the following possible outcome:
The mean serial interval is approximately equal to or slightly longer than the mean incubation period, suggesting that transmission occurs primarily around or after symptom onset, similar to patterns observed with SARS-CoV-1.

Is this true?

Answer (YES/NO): NO